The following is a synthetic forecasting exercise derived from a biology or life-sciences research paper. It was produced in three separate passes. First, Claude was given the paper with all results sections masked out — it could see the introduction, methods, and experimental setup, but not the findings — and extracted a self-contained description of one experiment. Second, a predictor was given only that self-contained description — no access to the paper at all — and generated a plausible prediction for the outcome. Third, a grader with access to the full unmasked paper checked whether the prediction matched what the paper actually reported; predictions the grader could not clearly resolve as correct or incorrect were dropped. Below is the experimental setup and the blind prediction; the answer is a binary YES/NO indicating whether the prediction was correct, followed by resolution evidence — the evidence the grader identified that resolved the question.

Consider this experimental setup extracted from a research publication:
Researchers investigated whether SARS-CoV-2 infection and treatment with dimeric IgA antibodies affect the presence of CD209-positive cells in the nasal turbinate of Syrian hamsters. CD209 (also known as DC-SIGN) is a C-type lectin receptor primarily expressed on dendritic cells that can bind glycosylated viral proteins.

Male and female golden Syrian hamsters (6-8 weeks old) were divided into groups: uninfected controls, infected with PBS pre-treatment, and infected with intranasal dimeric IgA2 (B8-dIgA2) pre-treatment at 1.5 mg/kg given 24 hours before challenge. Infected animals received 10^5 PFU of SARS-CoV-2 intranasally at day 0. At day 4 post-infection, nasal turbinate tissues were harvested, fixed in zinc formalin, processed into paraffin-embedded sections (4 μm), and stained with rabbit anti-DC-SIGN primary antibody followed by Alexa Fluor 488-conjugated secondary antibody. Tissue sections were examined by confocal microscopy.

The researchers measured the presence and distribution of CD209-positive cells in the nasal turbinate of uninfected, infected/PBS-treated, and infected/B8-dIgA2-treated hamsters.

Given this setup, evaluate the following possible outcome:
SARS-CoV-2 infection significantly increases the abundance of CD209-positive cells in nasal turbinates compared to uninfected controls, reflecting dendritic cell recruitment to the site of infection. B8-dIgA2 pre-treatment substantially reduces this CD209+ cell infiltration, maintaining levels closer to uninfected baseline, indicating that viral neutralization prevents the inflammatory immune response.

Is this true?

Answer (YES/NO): NO